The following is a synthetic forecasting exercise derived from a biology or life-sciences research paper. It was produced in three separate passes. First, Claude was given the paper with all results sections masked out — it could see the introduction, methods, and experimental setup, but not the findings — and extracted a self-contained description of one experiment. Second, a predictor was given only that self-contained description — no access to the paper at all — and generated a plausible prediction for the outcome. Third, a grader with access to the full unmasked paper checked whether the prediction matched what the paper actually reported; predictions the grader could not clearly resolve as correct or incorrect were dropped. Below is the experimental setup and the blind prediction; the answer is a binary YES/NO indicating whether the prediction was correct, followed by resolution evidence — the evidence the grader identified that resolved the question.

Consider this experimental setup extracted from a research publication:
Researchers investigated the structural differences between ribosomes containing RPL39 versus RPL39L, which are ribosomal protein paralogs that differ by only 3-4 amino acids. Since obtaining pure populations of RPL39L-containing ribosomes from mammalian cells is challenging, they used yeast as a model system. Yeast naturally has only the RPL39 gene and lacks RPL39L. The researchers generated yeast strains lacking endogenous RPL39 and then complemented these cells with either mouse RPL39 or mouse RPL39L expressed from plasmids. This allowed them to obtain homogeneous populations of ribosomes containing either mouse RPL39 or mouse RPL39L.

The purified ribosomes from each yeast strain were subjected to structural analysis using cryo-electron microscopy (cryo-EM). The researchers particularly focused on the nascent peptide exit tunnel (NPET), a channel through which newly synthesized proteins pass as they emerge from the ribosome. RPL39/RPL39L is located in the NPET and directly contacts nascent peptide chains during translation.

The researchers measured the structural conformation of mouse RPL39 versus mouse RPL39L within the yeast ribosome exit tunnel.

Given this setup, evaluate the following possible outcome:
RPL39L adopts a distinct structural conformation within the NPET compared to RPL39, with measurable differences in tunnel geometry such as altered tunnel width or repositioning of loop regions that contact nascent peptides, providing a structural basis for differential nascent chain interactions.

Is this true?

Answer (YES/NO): YES